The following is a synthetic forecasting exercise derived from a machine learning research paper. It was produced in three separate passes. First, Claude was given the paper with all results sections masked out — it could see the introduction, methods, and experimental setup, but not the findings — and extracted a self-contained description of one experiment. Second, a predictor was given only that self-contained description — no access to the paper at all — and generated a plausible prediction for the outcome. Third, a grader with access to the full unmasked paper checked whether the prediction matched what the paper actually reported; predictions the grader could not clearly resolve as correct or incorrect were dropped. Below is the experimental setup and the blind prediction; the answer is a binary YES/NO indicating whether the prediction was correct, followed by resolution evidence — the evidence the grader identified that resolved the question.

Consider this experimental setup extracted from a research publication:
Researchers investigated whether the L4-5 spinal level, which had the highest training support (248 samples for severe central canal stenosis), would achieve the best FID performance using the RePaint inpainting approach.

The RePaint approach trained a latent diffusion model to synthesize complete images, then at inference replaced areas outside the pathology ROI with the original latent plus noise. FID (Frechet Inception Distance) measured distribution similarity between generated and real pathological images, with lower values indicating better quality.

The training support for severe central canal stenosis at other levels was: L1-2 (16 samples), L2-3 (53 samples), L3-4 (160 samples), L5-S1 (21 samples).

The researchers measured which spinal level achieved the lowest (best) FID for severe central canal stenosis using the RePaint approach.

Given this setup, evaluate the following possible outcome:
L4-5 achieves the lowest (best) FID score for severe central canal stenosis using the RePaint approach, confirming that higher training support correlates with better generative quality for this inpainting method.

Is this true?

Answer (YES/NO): NO